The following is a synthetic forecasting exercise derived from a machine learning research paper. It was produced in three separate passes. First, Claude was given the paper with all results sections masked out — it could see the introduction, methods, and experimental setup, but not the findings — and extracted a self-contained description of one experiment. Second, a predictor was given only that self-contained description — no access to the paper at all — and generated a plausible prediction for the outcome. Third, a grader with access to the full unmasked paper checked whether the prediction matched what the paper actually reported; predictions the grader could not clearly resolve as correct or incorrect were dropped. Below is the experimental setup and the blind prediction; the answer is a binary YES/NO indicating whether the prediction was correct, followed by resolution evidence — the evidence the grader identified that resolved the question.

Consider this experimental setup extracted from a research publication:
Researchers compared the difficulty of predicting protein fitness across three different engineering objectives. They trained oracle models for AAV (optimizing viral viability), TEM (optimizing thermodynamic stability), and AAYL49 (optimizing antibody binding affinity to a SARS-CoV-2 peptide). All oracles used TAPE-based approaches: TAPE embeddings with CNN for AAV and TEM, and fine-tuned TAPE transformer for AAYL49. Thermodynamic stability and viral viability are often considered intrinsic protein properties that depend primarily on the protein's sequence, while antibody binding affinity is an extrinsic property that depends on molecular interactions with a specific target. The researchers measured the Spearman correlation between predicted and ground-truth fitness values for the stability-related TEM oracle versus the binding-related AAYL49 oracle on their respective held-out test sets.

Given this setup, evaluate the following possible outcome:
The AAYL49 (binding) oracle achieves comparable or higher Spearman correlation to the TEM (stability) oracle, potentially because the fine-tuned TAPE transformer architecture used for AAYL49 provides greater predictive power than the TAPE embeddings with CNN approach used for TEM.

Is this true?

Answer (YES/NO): NO